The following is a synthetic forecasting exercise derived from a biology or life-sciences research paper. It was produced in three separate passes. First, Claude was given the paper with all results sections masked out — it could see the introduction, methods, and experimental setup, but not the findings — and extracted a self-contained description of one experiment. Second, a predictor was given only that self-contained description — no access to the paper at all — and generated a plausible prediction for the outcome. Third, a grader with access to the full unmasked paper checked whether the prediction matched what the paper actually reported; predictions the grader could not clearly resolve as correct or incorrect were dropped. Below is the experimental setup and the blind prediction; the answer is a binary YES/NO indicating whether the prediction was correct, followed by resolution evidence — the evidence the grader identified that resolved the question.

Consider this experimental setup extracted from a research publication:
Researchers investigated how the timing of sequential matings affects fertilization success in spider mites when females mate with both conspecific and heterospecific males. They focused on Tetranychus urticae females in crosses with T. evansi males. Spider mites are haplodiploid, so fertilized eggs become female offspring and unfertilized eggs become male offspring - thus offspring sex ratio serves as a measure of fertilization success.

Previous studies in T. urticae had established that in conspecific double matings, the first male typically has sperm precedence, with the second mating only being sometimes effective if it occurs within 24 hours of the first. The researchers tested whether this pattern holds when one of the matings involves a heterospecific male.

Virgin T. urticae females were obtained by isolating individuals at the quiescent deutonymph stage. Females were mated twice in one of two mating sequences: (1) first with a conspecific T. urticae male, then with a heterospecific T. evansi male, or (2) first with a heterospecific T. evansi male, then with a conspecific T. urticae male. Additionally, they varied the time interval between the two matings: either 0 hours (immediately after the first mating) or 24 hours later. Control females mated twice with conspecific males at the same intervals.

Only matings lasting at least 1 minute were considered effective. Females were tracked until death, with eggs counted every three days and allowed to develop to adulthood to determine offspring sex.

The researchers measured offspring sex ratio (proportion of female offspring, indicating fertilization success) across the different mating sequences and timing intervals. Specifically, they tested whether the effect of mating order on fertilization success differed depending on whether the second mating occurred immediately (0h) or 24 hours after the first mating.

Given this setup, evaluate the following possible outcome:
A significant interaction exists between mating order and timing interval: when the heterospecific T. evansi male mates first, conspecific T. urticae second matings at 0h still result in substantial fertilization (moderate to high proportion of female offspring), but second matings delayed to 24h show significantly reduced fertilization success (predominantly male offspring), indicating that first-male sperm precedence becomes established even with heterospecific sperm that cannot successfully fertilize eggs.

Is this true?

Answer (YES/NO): NO